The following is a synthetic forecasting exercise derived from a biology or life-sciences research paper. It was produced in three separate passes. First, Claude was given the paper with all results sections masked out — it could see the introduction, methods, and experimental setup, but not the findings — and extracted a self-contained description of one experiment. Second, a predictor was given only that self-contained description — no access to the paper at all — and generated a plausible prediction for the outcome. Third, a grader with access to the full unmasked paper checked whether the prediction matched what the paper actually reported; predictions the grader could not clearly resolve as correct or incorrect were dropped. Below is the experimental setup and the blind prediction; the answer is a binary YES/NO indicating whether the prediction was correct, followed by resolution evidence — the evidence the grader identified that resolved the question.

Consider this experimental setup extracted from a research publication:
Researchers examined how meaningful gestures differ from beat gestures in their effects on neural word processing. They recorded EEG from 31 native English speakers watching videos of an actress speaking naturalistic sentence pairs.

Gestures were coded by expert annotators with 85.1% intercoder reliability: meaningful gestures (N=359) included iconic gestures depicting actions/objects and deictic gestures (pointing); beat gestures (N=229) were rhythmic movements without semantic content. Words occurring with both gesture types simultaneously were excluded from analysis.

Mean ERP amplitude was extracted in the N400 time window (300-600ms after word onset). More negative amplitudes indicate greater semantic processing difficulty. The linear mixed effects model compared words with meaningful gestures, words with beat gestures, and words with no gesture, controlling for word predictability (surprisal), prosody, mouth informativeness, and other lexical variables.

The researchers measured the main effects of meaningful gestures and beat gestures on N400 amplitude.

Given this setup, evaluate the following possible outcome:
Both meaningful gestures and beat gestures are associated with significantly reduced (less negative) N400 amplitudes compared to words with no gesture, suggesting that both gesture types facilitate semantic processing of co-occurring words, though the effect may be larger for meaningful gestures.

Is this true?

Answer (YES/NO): NO